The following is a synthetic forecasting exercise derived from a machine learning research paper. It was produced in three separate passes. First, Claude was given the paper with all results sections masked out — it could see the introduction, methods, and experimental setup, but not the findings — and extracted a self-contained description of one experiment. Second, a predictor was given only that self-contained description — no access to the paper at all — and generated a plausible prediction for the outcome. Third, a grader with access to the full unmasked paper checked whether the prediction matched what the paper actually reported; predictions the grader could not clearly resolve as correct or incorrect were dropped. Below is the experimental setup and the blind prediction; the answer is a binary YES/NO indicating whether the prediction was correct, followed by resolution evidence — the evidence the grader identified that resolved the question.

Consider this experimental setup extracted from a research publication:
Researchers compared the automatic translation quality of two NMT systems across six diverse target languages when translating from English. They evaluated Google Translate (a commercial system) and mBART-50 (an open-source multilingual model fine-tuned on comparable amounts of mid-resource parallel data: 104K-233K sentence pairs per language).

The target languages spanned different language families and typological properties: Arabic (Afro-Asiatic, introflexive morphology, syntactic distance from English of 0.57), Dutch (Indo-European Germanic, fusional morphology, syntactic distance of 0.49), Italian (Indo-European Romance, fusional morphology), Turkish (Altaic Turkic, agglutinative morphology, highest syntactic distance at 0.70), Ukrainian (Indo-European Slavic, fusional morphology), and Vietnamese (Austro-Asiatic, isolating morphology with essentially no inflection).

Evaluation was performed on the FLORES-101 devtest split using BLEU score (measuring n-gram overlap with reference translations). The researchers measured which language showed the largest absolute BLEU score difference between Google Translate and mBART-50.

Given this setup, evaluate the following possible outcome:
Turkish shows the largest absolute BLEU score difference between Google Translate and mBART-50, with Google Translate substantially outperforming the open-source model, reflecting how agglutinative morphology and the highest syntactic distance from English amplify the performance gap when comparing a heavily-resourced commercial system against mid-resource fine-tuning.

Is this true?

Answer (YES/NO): NO